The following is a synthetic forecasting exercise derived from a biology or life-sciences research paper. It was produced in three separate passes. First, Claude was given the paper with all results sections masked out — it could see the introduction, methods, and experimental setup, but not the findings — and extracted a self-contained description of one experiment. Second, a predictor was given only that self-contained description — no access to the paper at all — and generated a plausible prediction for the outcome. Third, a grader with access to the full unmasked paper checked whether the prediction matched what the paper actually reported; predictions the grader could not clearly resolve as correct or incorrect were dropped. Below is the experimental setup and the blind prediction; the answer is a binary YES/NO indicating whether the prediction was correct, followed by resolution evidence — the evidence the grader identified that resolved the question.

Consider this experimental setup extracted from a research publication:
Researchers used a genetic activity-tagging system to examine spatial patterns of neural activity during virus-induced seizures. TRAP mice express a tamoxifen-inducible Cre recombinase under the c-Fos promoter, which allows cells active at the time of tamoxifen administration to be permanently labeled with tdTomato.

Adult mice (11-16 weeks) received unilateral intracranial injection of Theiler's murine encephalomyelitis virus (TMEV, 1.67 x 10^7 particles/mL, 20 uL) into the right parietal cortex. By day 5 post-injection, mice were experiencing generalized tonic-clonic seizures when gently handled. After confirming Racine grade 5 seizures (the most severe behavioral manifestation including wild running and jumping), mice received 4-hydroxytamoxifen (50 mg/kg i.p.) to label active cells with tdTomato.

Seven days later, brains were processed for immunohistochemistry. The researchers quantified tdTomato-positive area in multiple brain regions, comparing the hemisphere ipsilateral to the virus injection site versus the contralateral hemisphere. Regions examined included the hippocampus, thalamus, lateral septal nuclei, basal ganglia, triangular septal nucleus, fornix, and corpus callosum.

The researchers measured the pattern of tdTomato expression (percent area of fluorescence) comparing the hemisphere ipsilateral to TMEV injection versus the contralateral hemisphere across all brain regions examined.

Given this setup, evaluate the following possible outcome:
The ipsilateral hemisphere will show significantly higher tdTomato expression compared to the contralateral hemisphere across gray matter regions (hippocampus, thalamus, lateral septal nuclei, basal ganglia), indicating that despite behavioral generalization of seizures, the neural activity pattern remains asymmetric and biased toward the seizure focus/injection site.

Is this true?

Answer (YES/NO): NO